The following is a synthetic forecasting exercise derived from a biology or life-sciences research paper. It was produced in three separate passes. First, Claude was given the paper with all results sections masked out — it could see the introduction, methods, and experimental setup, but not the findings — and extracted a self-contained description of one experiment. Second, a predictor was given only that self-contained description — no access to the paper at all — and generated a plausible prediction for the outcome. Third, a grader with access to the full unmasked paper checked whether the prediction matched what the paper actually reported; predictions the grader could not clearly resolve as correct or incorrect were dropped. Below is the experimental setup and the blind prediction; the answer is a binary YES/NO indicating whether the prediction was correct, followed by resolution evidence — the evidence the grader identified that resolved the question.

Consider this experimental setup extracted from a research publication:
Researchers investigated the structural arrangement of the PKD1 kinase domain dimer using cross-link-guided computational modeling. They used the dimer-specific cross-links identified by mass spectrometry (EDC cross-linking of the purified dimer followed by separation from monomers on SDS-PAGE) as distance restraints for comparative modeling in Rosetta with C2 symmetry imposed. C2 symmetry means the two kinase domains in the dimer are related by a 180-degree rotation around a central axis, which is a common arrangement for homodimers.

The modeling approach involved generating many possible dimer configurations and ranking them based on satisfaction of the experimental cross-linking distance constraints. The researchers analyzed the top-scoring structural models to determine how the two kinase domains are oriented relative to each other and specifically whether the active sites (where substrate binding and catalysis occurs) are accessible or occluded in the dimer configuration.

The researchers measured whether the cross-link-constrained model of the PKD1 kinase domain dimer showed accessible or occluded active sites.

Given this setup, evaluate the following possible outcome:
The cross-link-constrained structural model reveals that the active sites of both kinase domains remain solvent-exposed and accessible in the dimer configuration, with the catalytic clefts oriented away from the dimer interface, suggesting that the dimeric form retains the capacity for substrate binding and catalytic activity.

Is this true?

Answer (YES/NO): NO